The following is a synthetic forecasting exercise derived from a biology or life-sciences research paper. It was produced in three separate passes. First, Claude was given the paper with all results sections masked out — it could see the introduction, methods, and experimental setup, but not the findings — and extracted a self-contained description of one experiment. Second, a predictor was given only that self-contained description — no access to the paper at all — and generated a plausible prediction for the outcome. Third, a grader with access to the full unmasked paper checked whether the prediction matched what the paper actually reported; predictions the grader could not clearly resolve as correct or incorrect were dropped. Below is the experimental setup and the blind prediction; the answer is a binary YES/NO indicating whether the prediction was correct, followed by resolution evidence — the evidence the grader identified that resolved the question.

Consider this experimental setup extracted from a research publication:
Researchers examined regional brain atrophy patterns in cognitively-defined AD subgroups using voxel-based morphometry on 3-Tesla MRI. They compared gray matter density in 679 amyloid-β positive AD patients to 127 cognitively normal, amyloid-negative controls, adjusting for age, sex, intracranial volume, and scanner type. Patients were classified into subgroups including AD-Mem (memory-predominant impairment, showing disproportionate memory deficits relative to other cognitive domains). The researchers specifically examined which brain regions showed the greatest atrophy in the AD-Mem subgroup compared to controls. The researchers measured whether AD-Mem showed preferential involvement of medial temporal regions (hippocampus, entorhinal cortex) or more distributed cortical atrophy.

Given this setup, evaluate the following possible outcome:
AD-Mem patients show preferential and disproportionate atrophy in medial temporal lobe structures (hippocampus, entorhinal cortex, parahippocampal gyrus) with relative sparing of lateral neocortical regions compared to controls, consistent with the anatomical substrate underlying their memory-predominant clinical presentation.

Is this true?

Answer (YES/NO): NO